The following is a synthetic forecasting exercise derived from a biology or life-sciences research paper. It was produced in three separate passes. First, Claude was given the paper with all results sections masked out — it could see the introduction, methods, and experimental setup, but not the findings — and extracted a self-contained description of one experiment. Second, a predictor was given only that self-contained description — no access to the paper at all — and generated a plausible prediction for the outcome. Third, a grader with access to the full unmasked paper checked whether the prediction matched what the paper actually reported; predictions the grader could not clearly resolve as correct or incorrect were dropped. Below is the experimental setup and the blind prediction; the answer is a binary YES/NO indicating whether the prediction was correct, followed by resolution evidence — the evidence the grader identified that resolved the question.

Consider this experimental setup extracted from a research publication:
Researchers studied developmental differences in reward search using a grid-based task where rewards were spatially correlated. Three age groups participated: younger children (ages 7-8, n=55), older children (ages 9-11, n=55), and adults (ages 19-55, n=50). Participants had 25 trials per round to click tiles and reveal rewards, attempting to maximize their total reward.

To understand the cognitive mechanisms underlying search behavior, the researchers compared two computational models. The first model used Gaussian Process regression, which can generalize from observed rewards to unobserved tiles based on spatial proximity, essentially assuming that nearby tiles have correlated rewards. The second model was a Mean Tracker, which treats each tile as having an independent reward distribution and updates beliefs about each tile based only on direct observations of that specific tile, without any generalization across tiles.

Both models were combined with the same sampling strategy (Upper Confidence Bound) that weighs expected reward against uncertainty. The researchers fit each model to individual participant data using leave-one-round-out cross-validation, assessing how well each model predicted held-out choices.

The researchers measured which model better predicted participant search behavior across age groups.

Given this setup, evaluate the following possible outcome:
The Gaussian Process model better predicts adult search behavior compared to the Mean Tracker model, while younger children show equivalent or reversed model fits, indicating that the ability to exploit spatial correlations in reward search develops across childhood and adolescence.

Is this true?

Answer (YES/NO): NO